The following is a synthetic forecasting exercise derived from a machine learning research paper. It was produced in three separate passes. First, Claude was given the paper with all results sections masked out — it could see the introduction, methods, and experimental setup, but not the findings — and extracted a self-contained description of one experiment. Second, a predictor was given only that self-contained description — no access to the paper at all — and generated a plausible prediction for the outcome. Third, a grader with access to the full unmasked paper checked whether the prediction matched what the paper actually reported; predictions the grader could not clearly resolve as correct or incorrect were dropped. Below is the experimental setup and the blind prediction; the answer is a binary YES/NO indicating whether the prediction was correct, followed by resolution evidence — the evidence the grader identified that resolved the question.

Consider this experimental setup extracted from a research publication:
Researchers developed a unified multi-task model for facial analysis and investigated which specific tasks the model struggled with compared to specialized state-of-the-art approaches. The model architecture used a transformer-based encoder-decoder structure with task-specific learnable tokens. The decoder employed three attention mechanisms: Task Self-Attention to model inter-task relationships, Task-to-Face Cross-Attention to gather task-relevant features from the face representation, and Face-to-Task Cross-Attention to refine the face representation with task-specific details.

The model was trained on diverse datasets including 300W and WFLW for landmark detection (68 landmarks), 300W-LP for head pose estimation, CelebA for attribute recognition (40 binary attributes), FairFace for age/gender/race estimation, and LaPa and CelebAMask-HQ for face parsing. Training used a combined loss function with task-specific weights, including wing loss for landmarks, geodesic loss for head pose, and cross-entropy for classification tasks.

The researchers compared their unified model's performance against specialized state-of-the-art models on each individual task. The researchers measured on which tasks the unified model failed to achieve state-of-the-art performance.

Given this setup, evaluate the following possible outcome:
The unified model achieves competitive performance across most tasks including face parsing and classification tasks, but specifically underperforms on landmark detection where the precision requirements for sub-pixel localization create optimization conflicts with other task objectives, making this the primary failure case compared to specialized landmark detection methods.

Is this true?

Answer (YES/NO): NO